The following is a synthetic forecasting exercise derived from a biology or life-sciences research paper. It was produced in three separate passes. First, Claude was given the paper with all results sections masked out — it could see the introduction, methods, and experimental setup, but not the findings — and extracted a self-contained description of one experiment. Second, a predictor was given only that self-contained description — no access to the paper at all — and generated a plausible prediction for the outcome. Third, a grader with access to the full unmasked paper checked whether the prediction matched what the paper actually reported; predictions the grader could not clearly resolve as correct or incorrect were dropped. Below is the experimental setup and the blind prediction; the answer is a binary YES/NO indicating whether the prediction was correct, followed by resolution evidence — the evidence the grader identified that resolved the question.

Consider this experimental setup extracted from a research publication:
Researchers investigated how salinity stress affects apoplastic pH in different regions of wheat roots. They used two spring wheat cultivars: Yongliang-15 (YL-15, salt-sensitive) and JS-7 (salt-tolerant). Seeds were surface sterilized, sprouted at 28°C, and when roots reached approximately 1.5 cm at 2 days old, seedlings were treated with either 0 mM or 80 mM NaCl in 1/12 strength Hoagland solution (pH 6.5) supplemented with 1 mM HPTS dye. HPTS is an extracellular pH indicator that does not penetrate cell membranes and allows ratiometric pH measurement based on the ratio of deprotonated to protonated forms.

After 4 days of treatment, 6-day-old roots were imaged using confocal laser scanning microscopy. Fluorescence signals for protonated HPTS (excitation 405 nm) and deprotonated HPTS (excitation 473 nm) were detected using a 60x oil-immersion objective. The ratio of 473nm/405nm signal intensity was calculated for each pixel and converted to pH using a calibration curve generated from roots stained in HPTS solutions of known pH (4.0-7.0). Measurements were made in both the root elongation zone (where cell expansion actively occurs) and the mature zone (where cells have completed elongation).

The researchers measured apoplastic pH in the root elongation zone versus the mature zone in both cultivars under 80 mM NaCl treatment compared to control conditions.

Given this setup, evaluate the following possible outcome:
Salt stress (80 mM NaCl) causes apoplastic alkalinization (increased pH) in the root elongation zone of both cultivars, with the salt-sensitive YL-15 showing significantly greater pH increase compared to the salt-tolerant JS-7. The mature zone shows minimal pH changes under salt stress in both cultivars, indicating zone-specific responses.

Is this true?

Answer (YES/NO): NO